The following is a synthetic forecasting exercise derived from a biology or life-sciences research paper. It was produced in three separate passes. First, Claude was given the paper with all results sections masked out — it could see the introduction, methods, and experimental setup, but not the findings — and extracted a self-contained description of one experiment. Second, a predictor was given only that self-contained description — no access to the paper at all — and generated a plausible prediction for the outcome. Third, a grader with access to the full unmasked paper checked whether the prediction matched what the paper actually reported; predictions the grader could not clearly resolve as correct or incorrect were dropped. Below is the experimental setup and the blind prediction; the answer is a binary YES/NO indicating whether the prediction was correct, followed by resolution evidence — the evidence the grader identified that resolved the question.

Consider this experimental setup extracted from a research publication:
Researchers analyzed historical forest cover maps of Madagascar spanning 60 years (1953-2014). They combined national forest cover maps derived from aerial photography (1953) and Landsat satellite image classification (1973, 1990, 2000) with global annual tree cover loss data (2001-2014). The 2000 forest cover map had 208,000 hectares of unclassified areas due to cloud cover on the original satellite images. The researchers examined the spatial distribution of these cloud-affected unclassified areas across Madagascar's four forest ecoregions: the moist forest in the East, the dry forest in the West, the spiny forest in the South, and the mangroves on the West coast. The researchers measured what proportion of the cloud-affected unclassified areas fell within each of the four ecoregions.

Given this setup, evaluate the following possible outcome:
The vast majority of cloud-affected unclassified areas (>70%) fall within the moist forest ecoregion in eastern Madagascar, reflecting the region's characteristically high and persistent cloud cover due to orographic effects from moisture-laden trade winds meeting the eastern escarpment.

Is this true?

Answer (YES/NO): YES